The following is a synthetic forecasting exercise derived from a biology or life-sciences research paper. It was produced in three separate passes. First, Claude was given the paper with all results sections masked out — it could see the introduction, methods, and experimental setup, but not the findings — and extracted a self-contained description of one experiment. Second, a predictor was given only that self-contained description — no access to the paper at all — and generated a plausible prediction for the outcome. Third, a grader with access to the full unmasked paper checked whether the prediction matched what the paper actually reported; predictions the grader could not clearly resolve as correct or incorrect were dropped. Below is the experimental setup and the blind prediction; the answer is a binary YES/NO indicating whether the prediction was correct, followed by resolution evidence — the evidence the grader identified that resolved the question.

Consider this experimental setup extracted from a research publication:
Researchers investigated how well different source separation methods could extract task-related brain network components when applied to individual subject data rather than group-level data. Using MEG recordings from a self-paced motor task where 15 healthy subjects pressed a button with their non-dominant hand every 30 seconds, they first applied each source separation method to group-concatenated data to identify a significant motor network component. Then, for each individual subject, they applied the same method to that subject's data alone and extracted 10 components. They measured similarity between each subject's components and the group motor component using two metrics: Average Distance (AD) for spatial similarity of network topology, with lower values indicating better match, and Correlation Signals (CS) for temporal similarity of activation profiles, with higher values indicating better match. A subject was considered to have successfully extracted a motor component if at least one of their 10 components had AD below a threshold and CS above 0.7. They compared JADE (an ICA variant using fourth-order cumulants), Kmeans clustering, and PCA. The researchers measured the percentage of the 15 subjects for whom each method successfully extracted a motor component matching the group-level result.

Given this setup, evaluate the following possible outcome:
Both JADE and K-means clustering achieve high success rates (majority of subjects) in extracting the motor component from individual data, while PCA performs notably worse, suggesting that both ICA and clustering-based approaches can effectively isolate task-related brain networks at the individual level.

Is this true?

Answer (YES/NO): NO